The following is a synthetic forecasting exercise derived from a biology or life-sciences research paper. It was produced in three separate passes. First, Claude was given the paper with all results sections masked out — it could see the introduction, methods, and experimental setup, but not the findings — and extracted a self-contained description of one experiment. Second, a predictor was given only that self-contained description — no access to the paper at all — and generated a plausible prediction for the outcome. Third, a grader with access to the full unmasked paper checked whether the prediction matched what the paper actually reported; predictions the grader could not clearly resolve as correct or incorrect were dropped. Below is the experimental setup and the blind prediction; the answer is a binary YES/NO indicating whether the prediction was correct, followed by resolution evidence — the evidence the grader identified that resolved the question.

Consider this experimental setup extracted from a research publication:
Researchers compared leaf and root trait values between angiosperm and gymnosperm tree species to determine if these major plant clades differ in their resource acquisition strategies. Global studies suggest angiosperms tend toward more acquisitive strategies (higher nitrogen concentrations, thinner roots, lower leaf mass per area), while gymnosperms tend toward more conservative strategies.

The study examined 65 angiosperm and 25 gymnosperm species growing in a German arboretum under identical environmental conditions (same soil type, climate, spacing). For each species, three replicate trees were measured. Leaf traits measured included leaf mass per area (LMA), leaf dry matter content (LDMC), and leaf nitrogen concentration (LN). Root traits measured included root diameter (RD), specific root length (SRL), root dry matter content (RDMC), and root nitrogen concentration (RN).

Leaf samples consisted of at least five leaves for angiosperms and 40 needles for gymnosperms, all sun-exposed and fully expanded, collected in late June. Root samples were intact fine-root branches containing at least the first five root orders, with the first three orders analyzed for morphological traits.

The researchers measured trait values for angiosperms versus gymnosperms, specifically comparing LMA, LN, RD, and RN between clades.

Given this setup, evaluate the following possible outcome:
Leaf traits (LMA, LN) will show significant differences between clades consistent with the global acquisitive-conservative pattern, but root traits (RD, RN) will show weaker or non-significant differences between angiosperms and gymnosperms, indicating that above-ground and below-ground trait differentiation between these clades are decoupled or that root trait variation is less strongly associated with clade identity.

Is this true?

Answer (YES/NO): NO